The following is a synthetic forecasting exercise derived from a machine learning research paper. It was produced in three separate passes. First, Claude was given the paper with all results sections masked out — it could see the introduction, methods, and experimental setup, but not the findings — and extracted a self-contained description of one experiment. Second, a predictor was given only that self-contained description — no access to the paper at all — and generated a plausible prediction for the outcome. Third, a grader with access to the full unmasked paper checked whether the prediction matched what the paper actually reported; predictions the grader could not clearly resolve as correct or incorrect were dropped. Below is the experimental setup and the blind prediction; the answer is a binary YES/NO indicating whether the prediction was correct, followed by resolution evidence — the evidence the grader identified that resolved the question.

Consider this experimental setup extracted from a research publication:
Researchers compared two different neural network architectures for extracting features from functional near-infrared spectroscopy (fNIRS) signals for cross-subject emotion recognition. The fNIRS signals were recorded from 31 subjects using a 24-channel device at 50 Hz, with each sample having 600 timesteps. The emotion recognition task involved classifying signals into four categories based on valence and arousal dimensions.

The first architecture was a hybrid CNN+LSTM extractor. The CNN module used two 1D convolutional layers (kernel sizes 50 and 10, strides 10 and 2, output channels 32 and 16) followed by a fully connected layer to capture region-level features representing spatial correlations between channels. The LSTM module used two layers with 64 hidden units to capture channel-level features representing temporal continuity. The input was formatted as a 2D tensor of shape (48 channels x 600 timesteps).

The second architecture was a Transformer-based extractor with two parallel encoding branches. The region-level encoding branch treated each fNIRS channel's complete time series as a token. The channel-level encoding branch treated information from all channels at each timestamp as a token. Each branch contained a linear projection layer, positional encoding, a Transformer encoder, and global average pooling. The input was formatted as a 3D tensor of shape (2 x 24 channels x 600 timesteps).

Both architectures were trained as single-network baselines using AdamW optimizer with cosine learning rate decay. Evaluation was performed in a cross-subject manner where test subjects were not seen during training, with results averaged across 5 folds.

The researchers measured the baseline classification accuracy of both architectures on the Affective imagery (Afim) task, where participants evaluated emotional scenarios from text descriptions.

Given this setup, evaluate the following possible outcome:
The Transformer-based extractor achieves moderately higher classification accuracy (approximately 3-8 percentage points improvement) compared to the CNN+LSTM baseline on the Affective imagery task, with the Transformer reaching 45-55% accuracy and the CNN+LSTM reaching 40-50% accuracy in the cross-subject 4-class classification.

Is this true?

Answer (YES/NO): NO